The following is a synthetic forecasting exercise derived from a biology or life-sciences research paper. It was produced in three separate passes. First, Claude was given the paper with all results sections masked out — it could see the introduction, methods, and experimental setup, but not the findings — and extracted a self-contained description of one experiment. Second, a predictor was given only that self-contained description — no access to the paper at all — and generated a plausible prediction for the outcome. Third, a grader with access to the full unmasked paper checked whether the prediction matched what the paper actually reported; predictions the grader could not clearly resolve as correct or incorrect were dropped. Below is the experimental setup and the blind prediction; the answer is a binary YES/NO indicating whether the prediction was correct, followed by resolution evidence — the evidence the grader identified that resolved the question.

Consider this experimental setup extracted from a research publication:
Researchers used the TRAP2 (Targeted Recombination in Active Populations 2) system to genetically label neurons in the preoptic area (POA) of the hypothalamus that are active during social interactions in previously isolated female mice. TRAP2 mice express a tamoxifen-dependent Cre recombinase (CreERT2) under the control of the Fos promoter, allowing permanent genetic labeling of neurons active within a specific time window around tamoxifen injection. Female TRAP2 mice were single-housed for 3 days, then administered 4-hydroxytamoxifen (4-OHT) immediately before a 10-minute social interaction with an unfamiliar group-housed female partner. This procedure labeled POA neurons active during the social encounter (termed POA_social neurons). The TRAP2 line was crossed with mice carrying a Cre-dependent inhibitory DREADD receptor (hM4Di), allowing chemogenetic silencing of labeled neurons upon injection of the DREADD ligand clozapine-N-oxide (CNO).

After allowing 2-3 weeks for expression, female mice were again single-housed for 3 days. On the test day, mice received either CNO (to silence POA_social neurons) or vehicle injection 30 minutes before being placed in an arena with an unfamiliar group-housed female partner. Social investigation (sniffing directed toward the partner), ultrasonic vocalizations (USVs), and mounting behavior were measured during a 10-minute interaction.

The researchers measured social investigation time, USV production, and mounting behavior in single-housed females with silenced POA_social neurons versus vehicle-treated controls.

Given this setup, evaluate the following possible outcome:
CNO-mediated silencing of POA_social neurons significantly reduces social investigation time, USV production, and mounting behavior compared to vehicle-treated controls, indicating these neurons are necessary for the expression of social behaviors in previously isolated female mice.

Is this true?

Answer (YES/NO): YES